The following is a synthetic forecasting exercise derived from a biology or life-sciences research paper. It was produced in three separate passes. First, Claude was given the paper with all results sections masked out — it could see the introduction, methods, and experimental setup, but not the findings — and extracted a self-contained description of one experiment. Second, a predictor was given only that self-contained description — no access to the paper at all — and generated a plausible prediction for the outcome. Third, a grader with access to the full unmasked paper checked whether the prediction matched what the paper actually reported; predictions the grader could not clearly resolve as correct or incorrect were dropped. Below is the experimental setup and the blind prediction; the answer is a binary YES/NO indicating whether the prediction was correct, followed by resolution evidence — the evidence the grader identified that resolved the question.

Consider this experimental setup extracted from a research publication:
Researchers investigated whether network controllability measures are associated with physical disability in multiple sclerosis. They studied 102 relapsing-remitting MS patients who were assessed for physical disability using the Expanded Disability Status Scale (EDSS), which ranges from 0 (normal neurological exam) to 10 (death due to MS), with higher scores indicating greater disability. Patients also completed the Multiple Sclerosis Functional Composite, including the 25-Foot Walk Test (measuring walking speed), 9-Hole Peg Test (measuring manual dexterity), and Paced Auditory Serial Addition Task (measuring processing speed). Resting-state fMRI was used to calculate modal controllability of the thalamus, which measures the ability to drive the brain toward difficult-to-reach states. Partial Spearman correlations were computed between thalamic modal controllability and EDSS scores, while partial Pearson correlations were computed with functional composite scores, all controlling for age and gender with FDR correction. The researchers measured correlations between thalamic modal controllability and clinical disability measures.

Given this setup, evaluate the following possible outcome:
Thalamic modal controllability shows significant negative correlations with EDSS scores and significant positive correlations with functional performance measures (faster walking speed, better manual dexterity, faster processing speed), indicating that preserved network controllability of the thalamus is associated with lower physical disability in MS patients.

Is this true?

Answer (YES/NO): NO